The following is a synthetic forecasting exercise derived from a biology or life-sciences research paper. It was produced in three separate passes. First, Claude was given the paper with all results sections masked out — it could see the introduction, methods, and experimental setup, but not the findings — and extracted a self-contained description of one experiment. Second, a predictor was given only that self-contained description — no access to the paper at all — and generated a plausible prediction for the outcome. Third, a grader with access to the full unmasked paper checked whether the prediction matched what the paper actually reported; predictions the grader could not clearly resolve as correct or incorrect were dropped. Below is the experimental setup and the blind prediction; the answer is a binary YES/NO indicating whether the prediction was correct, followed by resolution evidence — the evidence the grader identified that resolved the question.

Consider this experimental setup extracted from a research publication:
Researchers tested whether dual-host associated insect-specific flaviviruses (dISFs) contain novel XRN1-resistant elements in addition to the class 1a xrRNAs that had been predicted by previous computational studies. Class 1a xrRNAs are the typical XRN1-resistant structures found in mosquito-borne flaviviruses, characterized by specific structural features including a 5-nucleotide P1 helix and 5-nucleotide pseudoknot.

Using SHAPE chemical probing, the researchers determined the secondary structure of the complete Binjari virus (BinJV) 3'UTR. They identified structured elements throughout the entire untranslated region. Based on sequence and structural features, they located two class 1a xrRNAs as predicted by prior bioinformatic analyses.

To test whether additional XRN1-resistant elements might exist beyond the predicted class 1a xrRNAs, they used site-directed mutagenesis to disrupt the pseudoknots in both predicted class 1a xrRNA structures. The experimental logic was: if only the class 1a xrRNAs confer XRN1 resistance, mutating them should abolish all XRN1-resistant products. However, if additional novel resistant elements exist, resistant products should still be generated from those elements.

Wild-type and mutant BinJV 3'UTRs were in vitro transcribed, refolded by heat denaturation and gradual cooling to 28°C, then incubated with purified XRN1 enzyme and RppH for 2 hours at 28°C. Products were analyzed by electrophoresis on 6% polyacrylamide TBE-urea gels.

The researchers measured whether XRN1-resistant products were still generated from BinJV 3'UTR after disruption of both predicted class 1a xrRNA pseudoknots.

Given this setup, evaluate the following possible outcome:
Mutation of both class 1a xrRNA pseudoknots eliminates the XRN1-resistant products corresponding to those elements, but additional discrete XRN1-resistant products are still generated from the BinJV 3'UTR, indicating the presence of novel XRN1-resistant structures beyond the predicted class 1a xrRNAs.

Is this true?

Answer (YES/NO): YES